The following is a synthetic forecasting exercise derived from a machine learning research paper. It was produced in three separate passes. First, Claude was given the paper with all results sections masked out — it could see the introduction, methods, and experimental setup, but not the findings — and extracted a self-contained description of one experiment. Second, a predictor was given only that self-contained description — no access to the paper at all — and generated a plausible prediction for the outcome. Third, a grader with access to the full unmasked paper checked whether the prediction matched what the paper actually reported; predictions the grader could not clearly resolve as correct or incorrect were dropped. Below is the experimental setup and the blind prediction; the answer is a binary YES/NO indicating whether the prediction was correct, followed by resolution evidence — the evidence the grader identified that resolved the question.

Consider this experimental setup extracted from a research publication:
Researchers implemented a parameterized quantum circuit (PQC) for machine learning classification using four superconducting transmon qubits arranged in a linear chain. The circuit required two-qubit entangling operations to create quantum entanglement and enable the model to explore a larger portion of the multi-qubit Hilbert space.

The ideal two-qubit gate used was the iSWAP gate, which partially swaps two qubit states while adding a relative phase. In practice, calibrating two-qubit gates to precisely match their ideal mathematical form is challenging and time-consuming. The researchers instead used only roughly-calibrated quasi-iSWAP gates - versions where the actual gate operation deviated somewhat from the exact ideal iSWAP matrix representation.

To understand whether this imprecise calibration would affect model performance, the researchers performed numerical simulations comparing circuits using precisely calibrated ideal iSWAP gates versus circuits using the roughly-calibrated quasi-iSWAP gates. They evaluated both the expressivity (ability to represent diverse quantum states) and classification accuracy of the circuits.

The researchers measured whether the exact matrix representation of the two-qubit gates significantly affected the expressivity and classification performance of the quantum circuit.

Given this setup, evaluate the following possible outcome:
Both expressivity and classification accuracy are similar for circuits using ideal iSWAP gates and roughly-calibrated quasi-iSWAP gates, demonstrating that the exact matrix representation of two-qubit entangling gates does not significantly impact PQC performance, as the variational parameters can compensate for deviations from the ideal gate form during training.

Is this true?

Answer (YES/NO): NO